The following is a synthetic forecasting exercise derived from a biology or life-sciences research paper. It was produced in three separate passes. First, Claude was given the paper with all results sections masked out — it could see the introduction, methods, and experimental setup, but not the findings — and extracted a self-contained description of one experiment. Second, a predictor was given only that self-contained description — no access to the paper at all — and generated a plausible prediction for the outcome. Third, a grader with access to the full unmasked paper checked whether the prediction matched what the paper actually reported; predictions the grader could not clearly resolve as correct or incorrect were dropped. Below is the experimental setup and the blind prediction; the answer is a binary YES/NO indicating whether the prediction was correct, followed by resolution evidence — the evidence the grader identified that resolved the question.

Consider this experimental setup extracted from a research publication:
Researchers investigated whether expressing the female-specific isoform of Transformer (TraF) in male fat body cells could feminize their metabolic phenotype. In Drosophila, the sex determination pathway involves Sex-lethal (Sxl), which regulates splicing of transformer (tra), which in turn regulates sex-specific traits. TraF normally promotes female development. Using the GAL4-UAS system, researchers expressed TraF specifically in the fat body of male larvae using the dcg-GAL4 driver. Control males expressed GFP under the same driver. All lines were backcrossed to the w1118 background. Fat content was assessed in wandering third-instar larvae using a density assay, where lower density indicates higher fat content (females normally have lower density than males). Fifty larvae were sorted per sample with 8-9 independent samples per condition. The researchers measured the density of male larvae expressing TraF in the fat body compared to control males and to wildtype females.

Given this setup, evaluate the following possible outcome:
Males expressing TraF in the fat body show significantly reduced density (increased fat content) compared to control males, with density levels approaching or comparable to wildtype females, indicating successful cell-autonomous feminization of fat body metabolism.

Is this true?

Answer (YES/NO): NO